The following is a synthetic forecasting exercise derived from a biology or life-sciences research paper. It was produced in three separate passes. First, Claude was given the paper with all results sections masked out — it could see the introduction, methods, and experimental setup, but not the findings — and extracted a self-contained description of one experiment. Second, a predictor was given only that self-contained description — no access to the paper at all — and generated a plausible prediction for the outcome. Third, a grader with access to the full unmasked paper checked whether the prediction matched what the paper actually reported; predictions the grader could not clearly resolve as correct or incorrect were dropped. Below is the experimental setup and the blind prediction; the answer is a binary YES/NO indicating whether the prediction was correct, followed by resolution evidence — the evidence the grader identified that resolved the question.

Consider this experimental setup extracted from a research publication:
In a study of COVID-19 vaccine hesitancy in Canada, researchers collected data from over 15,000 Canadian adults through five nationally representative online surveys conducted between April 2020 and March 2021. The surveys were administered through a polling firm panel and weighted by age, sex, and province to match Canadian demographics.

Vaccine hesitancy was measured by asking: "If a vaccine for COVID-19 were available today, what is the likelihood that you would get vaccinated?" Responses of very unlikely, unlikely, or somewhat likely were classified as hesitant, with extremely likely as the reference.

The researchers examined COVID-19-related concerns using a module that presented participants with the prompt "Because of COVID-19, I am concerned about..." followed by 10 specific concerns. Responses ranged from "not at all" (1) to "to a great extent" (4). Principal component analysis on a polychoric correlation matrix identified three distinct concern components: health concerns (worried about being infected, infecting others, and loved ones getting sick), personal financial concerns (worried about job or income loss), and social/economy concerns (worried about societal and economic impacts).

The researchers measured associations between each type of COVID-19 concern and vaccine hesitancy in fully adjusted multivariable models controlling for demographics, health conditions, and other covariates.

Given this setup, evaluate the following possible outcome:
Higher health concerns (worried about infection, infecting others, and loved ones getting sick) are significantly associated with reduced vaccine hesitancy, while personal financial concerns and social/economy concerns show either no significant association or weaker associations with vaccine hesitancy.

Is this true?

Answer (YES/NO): NO